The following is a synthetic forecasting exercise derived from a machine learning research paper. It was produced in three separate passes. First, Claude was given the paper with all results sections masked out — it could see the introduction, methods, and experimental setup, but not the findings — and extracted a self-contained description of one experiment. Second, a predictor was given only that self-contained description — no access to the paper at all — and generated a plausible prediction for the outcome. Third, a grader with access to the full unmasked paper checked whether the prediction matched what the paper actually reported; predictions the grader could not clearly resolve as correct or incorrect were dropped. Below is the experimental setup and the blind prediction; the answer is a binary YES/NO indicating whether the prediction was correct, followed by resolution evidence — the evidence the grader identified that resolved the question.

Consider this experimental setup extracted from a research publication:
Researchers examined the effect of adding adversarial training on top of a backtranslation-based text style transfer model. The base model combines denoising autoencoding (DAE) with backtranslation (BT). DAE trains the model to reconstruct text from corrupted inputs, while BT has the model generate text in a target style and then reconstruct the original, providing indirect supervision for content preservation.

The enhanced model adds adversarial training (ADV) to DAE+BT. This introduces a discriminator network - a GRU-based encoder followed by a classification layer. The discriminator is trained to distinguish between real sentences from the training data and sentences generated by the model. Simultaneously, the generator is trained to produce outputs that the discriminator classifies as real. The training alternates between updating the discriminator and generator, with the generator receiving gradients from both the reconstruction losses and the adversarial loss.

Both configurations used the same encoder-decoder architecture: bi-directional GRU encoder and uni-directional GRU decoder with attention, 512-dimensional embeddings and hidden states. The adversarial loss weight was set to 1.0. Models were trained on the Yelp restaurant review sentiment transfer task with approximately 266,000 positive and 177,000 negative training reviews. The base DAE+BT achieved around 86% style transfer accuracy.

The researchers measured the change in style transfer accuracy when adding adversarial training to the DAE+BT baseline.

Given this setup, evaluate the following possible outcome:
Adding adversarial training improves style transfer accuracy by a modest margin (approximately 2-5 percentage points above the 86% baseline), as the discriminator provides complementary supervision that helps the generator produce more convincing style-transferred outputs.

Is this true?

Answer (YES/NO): NO